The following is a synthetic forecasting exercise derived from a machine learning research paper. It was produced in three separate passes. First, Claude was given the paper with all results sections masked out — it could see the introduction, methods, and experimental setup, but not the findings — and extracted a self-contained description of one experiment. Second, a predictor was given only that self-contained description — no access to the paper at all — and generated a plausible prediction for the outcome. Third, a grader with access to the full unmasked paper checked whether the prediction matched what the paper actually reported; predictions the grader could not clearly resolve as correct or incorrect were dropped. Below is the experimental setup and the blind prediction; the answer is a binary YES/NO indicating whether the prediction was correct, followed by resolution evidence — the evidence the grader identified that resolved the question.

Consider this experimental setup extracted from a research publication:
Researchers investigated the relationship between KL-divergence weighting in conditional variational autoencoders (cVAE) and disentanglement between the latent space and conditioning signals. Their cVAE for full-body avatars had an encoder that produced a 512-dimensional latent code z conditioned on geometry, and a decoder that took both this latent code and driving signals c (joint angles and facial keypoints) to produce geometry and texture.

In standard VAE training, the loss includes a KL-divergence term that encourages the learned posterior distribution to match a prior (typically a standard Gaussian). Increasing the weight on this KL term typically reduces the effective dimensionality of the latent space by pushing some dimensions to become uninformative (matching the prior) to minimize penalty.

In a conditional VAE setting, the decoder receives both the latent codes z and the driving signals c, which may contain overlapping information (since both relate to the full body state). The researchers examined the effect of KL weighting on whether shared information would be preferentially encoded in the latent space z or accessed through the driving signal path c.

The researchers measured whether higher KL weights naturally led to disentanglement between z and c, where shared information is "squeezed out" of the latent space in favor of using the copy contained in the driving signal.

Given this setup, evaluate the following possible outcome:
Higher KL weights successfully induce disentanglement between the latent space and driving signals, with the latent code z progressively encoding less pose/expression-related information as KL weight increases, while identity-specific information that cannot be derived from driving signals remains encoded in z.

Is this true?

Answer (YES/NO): NO